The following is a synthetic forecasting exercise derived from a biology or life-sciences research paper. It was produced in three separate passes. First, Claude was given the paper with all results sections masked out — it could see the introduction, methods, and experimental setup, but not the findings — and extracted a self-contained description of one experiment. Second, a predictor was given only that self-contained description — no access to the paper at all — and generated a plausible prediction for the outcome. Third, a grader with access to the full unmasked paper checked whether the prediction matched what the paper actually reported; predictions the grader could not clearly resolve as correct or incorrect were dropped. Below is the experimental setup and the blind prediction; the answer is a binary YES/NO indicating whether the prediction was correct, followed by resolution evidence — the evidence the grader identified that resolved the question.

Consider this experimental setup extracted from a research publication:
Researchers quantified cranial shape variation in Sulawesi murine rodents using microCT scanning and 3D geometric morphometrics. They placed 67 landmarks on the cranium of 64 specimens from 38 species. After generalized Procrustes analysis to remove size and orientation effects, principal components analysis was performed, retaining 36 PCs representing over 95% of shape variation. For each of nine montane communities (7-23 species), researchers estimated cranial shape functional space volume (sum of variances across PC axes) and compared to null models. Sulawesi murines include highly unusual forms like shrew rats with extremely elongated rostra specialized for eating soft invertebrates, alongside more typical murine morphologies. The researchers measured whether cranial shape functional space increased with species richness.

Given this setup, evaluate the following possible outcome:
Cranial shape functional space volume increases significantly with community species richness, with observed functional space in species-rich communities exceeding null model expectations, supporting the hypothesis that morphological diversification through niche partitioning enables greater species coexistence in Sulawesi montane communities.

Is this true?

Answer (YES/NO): YES